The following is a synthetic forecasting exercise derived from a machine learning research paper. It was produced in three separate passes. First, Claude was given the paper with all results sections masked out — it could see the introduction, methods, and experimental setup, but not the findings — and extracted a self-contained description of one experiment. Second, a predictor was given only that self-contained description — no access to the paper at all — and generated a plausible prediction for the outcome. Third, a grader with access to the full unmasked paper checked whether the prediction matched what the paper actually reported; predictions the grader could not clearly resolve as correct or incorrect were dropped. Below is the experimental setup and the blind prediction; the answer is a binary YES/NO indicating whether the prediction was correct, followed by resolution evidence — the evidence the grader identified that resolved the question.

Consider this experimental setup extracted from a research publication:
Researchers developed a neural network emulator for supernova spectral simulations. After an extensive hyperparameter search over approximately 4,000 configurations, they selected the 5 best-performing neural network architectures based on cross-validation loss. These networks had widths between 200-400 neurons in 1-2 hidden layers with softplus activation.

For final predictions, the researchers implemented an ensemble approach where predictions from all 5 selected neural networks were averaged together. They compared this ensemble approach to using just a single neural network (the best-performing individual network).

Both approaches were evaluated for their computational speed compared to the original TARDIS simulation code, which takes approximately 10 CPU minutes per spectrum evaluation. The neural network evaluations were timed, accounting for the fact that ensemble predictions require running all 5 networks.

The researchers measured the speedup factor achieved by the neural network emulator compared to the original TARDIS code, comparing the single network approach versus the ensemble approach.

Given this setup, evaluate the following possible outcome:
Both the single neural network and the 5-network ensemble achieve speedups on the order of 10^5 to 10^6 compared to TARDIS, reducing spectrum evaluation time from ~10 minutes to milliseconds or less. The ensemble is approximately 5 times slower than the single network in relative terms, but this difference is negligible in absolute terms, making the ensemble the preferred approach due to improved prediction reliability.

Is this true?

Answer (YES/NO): NO